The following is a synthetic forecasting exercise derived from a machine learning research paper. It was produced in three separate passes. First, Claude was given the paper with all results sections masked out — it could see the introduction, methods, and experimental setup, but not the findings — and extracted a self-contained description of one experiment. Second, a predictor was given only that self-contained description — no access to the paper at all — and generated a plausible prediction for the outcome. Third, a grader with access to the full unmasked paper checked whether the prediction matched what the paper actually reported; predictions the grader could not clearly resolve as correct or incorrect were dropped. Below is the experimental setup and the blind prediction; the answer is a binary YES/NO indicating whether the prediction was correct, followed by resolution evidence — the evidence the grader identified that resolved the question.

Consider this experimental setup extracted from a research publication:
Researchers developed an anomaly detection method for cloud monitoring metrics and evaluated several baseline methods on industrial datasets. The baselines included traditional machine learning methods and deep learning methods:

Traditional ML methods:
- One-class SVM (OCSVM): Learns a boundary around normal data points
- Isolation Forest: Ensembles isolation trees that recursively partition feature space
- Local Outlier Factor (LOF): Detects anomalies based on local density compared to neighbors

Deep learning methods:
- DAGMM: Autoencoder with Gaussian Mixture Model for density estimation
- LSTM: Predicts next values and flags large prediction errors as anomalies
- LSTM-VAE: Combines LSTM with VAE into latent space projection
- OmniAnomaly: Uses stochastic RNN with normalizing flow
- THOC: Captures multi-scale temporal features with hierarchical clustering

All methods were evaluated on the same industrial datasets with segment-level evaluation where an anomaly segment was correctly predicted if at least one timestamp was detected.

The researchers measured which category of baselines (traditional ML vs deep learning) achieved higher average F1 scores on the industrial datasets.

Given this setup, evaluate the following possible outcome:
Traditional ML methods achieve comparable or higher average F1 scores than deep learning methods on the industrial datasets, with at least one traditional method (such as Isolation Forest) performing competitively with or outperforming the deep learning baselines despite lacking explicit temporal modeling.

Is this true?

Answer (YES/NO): NO